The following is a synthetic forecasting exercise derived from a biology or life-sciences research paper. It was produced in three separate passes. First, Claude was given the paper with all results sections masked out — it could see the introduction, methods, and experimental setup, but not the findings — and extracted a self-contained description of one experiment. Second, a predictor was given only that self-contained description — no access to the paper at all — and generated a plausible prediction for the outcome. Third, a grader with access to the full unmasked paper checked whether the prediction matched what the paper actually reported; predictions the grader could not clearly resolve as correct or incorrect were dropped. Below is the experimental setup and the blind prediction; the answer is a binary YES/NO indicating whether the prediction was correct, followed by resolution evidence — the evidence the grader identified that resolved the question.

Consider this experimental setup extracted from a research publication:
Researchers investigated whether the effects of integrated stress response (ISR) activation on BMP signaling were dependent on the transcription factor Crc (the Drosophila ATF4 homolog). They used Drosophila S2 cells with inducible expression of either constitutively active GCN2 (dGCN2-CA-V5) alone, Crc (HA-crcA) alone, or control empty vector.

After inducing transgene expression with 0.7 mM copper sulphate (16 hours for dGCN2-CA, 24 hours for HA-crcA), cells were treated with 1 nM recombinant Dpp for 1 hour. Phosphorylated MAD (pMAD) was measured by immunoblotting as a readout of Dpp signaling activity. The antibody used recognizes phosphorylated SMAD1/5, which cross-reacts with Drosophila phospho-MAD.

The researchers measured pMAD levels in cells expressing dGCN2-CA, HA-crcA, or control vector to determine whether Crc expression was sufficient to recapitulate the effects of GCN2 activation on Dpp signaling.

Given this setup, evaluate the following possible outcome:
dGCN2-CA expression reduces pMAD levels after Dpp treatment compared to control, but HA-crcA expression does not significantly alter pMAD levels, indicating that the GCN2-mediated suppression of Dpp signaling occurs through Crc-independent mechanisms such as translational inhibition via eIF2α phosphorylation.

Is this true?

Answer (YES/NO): NO